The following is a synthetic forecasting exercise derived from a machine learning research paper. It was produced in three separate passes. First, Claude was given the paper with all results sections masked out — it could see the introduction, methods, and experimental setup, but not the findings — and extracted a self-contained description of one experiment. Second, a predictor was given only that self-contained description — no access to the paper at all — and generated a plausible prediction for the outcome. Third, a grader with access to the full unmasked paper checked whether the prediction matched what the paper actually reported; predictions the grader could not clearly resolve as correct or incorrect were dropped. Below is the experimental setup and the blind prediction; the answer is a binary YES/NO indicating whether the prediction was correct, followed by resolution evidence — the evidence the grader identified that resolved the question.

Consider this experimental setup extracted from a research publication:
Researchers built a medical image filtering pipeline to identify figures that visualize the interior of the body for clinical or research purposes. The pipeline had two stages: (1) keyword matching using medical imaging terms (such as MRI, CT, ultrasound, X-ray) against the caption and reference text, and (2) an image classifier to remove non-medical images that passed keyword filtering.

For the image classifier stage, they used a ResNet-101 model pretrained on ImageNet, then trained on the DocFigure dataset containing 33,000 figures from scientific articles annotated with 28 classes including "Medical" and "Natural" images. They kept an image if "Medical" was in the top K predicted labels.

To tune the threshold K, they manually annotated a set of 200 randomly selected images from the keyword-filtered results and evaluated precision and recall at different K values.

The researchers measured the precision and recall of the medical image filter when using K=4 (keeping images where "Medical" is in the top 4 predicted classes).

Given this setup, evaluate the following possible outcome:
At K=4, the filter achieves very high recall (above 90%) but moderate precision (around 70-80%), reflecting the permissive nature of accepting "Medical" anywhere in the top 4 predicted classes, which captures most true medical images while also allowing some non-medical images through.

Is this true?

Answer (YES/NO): NO